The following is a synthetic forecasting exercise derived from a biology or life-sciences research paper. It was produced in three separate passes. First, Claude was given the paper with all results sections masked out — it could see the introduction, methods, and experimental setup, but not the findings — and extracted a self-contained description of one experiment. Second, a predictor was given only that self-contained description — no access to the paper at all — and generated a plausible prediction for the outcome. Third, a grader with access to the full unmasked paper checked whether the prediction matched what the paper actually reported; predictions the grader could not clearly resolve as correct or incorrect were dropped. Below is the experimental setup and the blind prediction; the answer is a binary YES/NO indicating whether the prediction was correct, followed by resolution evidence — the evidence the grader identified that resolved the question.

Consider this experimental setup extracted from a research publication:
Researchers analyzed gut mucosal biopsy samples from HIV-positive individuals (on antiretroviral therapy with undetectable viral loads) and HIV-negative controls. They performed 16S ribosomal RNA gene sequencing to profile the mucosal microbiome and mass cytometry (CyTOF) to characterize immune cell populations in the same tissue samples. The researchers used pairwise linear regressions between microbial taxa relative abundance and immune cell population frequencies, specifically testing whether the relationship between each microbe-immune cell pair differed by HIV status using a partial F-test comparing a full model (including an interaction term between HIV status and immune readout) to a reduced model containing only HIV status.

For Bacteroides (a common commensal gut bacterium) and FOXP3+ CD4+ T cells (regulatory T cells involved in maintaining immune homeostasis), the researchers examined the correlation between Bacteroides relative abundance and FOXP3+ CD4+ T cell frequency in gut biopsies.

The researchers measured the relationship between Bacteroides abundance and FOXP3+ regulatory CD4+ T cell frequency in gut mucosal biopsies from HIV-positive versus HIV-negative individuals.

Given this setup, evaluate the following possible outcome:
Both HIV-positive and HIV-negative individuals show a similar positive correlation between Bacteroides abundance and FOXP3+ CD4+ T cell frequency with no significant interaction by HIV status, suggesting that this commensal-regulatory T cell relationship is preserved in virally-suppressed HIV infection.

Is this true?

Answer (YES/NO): NO